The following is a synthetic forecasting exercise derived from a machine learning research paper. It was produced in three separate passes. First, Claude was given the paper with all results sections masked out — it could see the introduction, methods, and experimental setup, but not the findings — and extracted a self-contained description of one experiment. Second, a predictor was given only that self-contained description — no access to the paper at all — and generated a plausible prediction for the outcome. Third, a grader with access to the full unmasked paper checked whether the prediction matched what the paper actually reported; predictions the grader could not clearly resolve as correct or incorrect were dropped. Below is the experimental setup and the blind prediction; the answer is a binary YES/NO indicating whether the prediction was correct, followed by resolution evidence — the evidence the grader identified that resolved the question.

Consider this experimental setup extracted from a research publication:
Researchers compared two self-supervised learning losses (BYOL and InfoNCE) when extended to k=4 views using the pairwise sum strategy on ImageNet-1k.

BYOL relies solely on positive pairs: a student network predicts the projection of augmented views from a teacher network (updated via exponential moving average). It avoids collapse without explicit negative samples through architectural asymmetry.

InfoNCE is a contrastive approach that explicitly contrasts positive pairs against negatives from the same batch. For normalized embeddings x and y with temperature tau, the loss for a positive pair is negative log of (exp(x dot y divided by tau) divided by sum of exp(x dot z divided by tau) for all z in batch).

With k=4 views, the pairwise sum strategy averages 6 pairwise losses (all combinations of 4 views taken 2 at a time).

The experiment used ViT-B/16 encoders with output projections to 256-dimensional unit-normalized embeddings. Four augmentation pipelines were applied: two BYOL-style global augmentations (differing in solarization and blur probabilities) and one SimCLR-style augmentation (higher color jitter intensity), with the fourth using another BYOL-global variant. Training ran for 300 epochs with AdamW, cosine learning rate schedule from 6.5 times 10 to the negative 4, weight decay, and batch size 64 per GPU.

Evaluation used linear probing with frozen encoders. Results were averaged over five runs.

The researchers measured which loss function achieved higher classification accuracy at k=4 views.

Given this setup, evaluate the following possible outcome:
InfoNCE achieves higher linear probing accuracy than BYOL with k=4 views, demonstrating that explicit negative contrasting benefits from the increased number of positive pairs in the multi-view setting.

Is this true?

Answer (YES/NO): YES